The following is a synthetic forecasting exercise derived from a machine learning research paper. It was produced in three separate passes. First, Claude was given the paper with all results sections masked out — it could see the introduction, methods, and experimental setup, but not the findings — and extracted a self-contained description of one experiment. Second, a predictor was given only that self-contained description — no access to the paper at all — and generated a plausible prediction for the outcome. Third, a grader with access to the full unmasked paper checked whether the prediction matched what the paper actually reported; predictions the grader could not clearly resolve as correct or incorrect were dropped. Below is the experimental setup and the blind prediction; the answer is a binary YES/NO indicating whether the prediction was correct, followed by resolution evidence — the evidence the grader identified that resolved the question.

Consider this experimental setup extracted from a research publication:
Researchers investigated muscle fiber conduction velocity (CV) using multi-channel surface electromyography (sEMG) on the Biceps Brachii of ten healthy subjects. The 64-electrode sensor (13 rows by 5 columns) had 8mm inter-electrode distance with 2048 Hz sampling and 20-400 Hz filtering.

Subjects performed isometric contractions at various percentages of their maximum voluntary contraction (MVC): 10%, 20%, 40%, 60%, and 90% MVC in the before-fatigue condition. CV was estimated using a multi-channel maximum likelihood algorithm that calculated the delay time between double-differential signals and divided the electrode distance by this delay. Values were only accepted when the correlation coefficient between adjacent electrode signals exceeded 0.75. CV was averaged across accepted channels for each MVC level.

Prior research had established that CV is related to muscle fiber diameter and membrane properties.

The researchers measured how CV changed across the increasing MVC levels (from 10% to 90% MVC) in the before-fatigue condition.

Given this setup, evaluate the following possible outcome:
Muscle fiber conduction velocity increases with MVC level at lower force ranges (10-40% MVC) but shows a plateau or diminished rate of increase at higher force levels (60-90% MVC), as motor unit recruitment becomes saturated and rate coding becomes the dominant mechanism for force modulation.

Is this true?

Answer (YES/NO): NO